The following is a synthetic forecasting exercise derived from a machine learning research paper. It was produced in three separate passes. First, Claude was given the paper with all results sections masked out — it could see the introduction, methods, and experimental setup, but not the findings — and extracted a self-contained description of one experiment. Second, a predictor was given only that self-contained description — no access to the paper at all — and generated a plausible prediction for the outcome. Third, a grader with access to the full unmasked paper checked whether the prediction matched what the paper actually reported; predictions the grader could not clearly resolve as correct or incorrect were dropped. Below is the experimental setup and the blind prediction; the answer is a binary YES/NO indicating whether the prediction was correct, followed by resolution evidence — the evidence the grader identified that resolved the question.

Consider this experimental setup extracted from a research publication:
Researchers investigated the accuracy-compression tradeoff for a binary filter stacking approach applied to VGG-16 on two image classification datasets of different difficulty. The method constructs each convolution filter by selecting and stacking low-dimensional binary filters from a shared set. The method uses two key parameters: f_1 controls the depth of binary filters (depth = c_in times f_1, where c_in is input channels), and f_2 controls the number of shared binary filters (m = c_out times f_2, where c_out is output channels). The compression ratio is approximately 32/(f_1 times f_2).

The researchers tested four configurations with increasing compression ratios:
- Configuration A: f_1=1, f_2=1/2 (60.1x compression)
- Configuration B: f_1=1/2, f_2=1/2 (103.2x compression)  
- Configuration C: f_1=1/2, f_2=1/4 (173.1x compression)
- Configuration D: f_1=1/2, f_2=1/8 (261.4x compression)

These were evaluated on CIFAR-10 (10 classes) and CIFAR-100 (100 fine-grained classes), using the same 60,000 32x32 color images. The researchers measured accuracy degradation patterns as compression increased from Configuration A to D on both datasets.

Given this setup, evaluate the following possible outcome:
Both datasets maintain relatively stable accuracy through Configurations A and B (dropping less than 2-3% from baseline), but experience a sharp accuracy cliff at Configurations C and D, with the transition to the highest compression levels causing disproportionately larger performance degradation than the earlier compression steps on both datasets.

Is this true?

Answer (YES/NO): NO